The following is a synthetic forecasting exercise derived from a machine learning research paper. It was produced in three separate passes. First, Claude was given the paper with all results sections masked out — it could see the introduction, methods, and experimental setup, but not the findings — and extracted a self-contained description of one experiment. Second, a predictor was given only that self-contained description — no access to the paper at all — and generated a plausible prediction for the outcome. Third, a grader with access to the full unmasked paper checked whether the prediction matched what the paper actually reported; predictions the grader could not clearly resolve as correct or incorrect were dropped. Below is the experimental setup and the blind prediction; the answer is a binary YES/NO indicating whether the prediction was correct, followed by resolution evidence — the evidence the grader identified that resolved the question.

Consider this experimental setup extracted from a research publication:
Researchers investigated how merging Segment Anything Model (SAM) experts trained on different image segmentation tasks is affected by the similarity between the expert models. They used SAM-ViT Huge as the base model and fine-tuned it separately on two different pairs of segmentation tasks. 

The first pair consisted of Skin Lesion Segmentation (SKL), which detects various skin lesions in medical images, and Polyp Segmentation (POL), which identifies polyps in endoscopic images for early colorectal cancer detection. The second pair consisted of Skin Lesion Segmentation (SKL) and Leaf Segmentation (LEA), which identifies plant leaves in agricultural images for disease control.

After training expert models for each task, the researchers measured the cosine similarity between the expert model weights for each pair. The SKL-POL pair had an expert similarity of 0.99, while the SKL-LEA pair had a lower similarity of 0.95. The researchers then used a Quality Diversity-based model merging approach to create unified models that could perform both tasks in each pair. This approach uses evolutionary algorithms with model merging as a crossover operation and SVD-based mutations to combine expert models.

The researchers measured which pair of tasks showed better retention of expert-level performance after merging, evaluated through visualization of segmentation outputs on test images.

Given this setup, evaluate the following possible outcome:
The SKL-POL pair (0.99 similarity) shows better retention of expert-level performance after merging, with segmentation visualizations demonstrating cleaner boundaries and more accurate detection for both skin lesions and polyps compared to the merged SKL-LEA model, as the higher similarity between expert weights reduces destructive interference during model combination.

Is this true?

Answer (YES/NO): YES